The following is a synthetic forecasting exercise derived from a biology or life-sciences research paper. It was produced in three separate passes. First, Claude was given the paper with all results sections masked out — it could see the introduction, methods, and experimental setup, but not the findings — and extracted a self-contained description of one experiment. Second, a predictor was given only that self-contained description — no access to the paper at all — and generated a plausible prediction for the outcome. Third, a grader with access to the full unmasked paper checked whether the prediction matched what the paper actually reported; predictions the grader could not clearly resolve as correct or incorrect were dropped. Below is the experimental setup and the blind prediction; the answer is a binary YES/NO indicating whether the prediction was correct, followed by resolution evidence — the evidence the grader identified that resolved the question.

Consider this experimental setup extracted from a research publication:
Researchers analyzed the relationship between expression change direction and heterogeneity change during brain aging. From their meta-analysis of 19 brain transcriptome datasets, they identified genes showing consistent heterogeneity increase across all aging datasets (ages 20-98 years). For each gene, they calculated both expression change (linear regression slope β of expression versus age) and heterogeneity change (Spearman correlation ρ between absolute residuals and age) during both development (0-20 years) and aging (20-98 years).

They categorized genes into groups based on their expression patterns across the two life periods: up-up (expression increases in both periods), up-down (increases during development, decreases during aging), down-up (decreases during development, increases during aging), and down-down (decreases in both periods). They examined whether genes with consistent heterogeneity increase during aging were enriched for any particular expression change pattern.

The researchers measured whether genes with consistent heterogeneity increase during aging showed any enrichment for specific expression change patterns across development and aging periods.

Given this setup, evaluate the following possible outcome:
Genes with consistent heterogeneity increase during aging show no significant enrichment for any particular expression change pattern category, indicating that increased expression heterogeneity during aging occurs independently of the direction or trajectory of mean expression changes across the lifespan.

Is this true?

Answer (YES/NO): NO